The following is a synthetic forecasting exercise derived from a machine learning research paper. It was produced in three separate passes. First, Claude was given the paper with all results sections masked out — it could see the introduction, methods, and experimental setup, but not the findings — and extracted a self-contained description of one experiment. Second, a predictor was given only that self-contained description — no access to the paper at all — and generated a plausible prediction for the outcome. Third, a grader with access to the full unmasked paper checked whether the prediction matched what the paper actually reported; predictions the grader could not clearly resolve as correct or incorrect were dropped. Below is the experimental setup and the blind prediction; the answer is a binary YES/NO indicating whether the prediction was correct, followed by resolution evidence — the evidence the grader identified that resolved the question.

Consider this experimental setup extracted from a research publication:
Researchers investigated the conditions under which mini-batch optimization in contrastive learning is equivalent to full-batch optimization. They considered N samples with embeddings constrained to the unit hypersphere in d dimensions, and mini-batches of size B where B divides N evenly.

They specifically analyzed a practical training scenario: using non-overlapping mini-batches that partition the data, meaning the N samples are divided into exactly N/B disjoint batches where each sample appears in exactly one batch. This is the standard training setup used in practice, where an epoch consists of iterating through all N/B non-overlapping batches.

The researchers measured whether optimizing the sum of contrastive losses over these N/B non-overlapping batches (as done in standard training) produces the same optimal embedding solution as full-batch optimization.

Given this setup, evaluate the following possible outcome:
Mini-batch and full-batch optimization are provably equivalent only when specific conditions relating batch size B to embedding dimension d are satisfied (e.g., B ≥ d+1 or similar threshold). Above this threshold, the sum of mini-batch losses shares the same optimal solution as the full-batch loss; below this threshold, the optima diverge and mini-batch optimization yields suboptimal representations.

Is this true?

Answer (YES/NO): NO